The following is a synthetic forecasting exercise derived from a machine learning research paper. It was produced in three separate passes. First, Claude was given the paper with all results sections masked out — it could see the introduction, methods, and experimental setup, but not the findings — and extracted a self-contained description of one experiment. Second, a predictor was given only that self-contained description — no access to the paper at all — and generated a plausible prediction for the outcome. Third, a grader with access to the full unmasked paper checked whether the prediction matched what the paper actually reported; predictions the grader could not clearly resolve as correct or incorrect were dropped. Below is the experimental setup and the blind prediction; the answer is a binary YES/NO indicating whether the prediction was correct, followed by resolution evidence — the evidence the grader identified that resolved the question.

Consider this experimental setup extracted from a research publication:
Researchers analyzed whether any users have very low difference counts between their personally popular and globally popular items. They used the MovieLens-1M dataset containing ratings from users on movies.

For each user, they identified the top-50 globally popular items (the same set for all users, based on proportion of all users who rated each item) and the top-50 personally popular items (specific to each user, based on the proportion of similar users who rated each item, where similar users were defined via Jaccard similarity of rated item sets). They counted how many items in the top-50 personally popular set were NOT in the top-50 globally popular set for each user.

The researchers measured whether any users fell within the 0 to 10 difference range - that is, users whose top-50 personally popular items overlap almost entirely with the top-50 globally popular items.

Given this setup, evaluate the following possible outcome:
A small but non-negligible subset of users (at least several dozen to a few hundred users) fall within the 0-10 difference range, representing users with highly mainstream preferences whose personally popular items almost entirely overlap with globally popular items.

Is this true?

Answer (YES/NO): NO